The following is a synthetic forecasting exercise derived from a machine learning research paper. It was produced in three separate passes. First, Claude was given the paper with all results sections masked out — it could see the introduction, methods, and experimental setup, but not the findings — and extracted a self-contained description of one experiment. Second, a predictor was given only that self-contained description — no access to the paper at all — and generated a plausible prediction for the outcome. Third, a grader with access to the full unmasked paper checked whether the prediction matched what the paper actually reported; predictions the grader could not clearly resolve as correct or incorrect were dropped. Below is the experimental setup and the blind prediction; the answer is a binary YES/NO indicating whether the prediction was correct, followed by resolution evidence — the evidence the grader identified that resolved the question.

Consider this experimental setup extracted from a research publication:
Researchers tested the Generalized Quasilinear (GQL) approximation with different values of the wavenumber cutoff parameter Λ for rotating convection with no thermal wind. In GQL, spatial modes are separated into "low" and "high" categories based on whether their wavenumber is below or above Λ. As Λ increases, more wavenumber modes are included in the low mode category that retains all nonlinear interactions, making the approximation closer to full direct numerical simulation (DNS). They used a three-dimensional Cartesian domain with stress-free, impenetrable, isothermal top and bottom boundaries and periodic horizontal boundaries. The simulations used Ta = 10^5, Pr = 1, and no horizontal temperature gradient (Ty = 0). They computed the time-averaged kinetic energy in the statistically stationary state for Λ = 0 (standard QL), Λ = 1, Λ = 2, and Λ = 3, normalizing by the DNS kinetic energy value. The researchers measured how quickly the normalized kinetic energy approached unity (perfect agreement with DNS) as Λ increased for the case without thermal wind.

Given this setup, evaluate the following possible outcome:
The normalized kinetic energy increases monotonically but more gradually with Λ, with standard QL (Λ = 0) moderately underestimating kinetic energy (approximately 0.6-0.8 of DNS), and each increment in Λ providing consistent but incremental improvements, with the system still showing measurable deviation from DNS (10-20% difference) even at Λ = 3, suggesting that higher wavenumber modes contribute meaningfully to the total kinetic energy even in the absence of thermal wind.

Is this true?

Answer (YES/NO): NO